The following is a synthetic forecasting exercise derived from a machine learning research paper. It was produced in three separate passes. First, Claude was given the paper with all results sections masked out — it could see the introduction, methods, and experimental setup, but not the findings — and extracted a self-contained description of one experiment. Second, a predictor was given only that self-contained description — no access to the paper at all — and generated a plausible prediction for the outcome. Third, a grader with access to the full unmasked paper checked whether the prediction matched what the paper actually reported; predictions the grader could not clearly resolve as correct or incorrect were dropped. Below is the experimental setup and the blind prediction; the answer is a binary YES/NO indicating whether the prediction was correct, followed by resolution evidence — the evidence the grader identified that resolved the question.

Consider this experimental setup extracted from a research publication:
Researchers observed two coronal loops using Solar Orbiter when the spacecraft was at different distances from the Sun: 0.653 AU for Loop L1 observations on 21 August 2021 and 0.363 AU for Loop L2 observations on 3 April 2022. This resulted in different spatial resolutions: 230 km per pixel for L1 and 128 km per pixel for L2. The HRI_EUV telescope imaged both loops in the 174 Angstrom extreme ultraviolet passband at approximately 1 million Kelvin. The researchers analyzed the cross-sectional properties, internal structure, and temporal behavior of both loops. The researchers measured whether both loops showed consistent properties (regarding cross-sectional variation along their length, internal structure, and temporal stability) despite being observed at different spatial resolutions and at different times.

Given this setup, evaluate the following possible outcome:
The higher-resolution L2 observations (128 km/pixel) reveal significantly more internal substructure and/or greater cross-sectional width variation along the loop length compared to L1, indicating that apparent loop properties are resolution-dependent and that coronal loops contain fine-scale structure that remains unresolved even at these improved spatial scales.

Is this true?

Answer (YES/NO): NO